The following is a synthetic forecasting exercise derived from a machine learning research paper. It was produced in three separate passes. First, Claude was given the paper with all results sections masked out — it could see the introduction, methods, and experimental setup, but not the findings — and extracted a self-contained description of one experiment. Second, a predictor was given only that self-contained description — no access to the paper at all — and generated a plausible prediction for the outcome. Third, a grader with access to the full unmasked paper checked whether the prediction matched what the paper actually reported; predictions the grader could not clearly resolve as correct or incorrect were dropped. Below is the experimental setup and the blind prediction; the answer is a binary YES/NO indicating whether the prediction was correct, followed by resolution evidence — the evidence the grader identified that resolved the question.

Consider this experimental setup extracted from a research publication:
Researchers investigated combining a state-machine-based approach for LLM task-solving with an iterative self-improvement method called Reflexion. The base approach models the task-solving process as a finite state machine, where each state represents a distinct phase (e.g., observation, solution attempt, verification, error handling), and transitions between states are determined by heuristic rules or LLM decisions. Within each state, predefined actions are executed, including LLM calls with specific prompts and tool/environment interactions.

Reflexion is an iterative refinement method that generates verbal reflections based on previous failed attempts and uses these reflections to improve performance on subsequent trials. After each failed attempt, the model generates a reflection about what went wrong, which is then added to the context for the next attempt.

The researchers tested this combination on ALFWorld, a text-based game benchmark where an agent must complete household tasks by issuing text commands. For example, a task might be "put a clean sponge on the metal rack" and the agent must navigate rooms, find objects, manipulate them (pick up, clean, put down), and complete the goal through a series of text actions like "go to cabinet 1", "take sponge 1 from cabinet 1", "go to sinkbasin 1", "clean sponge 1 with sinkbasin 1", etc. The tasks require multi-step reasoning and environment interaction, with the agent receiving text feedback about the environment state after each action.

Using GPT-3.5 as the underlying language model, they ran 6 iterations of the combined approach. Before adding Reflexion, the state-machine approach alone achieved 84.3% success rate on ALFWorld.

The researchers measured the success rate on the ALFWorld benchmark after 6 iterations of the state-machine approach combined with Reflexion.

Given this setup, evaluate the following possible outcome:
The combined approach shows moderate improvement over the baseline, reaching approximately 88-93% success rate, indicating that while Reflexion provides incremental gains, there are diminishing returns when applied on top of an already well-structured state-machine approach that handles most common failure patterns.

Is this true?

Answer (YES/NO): NO